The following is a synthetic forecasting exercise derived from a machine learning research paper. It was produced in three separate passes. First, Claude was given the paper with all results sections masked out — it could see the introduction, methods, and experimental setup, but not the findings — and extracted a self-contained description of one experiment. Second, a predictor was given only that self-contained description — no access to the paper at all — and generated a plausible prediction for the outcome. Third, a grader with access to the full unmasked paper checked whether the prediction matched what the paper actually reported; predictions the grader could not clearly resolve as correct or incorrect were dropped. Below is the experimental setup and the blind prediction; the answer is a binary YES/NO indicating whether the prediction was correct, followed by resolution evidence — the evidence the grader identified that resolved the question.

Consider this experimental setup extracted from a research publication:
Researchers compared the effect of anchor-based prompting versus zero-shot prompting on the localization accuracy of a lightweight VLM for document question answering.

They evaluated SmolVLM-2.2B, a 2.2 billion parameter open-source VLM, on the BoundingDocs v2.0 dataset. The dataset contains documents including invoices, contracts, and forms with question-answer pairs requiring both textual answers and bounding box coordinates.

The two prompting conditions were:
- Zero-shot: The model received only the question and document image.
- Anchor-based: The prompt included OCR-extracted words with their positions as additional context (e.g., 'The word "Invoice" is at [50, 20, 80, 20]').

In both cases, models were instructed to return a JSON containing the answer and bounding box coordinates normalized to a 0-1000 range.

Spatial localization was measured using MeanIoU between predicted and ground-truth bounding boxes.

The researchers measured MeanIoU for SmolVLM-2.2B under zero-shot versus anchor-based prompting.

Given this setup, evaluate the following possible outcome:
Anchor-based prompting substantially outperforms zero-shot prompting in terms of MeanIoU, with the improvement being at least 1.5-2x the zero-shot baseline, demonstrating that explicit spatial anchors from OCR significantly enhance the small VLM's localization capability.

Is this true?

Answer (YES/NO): NO